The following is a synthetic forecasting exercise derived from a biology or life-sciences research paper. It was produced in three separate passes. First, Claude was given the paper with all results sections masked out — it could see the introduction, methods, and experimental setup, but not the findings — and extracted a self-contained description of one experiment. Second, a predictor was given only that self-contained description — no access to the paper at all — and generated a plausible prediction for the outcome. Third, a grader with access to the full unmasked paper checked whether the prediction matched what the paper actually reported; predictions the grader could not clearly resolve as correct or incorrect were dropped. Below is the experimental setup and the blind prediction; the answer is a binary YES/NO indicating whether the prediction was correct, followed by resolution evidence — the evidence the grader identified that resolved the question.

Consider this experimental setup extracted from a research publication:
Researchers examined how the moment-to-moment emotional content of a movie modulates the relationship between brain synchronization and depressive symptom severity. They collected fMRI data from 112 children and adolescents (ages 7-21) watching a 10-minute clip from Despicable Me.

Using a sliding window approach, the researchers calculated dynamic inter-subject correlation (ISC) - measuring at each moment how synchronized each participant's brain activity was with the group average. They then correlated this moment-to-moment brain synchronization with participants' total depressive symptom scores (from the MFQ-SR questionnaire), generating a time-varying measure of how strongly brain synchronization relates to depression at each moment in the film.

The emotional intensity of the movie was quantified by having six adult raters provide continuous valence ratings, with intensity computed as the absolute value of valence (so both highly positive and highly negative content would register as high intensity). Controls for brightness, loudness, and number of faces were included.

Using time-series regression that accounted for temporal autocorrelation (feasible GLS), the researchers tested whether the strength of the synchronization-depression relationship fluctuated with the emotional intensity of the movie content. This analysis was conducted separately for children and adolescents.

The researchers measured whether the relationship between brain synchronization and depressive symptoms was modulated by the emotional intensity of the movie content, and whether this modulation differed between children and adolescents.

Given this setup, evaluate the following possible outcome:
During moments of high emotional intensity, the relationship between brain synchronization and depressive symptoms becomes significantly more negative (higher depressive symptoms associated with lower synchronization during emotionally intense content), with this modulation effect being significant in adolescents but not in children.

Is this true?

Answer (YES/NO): NO